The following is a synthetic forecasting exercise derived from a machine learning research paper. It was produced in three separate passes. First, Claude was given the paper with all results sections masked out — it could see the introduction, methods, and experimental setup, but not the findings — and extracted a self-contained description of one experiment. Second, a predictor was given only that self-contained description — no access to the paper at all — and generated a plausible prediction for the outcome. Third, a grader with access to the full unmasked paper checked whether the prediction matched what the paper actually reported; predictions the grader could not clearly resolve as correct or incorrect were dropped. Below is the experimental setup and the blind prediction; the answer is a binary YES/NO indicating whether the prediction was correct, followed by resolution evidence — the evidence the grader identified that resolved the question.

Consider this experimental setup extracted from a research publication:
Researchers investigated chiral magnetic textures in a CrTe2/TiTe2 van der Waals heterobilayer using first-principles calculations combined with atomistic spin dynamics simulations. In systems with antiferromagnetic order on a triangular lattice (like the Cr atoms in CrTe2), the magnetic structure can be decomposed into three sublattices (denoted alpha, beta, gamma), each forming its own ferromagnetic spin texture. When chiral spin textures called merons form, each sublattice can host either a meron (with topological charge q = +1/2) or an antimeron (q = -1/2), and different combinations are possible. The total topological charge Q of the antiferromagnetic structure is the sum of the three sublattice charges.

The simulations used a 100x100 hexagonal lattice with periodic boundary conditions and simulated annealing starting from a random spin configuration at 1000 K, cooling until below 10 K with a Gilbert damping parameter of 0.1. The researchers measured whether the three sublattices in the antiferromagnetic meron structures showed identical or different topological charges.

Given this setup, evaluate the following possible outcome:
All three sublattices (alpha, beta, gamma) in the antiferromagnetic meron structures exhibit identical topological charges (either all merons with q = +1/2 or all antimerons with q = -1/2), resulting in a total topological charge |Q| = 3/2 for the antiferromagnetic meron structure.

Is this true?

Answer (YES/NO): NO